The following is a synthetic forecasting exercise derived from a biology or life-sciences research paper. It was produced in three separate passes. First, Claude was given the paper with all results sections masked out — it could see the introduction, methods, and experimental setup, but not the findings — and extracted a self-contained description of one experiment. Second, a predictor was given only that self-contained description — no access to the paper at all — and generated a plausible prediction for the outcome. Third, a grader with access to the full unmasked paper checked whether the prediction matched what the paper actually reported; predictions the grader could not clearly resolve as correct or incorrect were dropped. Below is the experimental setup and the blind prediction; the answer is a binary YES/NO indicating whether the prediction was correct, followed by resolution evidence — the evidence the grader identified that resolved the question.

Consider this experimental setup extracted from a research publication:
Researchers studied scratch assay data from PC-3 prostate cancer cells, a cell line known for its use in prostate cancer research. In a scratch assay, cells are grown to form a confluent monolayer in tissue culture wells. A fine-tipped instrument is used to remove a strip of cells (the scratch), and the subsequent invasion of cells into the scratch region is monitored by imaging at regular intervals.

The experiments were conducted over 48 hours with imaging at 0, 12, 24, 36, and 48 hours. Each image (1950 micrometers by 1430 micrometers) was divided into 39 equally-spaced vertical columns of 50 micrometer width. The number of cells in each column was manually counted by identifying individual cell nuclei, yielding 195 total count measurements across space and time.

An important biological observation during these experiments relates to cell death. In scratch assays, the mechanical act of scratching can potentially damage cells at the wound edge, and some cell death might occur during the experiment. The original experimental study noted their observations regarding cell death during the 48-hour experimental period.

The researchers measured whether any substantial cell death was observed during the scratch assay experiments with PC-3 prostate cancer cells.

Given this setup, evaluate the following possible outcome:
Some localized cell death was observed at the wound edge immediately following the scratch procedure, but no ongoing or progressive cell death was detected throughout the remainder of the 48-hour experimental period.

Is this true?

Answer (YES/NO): NO